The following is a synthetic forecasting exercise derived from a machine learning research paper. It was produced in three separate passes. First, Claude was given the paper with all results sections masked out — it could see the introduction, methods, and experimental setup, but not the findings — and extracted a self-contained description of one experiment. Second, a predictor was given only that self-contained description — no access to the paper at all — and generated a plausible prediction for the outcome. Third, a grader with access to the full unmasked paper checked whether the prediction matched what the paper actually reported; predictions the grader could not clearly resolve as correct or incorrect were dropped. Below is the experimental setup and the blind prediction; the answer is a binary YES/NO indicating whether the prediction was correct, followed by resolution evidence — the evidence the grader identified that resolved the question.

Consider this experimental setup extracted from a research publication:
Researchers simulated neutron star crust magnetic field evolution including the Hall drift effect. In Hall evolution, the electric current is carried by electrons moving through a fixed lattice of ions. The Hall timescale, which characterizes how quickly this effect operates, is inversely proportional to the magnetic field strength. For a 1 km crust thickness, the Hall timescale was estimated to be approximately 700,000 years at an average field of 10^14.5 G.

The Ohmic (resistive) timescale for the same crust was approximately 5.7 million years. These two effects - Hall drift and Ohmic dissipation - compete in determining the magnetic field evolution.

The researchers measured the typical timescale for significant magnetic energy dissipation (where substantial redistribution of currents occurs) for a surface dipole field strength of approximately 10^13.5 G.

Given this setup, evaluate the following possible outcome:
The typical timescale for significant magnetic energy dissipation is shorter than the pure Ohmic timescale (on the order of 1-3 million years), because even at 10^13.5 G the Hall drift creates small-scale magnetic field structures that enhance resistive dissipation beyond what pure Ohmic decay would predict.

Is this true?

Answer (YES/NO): NO